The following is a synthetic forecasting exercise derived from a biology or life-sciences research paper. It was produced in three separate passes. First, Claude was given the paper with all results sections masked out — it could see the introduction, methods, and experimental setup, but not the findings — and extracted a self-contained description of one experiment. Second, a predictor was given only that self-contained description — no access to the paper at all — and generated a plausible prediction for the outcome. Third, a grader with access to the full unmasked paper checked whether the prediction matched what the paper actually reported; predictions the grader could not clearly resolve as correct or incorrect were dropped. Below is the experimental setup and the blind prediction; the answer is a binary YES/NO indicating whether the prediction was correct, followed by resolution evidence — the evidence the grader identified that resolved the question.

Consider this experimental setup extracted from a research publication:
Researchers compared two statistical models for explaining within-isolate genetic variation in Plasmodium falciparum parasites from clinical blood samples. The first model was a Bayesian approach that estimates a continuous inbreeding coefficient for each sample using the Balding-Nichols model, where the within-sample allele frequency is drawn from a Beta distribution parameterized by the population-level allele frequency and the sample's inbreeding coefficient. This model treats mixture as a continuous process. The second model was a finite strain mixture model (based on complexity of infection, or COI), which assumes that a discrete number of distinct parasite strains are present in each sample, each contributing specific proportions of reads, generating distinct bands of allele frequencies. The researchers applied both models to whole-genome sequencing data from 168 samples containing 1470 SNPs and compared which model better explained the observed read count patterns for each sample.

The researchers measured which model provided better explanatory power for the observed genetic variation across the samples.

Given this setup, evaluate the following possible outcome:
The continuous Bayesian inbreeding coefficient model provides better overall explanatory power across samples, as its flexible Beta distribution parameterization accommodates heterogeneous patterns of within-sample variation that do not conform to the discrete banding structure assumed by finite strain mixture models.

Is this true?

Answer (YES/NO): NO